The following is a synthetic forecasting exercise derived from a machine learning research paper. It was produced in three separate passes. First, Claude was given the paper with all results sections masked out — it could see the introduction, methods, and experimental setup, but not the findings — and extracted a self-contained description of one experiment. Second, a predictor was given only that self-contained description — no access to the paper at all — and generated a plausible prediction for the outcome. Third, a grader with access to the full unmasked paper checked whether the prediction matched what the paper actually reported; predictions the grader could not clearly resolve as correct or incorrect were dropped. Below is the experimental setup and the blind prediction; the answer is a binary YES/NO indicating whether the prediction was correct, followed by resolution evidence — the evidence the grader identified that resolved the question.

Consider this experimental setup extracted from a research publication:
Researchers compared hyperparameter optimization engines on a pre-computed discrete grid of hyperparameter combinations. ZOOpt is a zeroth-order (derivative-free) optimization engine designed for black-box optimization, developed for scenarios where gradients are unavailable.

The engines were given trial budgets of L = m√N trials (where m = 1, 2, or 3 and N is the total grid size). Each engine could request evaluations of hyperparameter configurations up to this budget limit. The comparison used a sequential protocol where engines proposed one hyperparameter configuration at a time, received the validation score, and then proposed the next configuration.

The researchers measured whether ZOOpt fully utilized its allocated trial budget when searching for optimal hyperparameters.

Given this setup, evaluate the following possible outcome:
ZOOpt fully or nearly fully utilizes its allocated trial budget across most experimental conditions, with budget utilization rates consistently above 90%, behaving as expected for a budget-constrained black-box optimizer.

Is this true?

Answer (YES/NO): NO